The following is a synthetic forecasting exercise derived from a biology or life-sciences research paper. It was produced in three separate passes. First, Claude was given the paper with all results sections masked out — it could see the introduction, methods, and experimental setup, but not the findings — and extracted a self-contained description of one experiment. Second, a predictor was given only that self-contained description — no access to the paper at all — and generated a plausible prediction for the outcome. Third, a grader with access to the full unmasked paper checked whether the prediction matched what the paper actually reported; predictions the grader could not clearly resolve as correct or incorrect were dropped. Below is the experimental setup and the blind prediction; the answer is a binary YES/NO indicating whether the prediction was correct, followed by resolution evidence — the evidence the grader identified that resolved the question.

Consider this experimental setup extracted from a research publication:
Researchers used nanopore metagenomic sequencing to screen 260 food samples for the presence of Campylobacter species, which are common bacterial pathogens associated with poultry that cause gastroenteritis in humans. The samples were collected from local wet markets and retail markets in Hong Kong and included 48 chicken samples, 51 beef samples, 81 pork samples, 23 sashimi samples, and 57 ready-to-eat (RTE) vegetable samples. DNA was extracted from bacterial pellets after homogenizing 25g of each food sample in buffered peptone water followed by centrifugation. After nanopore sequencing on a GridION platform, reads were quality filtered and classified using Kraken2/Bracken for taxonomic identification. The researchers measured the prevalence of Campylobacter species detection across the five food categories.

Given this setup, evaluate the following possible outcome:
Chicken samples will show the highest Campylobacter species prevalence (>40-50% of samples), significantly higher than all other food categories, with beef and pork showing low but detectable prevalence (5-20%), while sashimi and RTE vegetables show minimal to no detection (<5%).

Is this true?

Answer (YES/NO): NO